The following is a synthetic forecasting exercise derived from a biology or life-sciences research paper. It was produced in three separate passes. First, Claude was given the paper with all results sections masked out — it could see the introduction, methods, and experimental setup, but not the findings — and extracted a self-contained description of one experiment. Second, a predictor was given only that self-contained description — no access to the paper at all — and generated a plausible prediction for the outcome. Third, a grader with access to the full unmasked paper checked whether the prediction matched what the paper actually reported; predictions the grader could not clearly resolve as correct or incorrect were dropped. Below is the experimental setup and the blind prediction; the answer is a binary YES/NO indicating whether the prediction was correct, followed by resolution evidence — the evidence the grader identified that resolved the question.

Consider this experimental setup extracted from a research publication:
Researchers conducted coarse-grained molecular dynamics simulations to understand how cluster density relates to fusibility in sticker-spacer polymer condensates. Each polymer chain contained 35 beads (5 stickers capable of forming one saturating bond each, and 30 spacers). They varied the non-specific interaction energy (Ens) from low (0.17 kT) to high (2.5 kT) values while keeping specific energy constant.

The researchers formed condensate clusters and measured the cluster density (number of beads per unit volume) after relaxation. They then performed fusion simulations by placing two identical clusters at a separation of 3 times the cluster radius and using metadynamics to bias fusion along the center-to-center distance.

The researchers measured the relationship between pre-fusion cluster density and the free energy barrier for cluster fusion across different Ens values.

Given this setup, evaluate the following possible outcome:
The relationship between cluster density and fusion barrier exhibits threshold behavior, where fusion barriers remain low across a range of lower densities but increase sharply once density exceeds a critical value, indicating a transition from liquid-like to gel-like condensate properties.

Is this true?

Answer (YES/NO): NO